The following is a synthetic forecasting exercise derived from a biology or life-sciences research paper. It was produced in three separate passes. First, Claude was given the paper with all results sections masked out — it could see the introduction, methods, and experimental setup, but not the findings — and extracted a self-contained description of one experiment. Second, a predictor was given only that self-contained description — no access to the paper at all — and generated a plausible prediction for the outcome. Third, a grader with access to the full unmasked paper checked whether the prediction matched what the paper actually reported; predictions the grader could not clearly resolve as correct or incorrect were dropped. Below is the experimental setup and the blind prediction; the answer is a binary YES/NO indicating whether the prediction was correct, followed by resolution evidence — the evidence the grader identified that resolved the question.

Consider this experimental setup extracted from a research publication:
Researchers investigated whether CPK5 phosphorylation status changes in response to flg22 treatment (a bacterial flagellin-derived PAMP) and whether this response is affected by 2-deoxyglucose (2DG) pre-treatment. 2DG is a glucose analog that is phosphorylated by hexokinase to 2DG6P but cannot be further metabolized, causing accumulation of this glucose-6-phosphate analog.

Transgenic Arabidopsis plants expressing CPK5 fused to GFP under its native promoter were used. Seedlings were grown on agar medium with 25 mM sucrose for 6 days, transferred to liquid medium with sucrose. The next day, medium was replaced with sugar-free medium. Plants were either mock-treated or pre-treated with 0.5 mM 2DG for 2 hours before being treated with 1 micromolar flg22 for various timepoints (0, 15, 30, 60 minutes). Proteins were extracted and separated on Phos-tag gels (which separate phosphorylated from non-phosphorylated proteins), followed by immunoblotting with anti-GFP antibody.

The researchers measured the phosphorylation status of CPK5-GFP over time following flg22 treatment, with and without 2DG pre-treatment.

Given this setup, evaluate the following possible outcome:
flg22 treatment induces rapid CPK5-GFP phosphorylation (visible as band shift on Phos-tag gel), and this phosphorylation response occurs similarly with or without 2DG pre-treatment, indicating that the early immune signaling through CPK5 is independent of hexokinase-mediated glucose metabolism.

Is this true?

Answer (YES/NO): NO